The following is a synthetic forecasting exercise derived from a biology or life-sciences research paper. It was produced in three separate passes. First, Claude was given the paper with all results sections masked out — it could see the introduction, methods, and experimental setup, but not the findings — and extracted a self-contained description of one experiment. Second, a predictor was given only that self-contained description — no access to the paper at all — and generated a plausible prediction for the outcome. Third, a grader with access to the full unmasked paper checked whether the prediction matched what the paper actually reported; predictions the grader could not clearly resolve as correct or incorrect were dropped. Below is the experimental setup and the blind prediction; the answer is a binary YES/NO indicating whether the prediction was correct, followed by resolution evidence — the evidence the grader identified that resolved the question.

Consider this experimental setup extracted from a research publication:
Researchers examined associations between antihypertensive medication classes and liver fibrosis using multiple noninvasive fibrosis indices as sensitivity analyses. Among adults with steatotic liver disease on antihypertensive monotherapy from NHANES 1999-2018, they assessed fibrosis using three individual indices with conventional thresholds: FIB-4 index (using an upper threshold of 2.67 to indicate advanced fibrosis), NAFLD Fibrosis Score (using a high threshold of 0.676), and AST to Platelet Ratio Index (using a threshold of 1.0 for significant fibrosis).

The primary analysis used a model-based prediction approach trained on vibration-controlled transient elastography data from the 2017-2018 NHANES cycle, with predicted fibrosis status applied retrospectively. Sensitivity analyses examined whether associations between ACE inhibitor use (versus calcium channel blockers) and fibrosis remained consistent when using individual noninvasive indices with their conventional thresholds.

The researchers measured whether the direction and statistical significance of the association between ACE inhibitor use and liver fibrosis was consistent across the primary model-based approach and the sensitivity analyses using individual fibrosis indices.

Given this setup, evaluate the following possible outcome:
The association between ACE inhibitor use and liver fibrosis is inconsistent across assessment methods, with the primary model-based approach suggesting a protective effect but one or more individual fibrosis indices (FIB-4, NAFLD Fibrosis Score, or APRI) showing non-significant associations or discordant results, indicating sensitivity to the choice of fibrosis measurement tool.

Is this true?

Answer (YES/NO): YES